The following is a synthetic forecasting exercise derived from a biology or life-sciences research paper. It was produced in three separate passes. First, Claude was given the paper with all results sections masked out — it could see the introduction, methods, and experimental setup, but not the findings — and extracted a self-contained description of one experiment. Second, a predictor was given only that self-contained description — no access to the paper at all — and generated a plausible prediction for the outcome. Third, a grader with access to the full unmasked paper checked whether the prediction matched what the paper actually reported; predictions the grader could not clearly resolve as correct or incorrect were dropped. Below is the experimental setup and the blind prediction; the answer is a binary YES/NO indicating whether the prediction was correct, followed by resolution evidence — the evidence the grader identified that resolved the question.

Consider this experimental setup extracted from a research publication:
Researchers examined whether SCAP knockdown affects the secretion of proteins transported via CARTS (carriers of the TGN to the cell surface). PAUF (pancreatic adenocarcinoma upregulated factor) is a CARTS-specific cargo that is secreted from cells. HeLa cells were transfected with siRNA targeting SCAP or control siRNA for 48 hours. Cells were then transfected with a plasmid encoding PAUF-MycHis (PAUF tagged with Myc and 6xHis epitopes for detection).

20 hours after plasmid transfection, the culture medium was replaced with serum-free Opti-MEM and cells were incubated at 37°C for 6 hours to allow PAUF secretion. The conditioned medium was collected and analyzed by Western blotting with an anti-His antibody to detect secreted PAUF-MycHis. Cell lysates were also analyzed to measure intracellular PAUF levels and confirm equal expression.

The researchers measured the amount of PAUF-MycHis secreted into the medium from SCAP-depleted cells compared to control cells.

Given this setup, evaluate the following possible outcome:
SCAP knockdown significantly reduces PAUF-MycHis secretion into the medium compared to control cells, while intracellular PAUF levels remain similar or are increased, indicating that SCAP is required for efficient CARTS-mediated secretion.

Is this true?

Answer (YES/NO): YES